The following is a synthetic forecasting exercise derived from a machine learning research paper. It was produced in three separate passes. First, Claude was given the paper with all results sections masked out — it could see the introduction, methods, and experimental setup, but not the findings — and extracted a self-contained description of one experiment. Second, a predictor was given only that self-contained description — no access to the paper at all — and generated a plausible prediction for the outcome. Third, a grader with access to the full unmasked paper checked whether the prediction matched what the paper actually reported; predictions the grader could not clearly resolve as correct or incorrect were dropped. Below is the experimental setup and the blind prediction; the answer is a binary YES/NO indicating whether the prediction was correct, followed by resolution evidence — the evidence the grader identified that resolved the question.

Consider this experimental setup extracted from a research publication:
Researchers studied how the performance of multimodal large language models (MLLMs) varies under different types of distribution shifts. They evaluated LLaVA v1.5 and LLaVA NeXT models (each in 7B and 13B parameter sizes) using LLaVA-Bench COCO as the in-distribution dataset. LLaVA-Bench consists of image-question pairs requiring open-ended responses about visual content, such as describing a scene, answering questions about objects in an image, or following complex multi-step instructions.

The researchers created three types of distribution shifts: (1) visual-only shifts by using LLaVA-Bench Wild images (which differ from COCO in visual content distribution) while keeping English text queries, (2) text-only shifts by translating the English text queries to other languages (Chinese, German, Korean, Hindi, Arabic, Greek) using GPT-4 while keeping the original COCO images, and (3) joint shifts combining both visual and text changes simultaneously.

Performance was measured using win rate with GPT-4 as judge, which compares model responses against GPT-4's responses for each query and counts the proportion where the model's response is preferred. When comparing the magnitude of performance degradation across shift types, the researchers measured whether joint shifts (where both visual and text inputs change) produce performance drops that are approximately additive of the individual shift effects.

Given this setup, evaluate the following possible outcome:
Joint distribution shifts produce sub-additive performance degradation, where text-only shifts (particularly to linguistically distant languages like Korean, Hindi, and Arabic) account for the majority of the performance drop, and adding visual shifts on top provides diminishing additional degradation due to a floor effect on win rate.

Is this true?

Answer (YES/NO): NO